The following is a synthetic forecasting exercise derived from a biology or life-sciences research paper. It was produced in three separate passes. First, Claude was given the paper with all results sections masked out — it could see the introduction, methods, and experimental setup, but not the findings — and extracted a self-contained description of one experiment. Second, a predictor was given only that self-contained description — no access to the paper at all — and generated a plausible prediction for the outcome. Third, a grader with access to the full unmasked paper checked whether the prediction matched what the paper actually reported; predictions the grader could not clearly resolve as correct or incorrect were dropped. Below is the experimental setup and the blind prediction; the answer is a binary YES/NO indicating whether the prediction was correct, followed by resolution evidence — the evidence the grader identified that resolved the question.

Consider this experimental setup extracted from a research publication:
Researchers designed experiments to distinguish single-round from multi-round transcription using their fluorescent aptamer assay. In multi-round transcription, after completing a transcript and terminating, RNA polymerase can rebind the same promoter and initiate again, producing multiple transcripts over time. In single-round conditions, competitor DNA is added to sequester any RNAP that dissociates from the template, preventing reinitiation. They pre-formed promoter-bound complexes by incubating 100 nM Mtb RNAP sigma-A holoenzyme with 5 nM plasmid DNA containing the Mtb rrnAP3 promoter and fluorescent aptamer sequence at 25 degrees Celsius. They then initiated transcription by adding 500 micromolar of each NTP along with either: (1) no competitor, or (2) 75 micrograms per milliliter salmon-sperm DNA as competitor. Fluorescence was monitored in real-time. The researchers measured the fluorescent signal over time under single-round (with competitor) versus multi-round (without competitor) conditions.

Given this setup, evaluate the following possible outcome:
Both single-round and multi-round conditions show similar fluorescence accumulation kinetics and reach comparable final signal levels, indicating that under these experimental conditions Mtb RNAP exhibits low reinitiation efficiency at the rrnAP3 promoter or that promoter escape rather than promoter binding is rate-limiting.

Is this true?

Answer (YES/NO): NO